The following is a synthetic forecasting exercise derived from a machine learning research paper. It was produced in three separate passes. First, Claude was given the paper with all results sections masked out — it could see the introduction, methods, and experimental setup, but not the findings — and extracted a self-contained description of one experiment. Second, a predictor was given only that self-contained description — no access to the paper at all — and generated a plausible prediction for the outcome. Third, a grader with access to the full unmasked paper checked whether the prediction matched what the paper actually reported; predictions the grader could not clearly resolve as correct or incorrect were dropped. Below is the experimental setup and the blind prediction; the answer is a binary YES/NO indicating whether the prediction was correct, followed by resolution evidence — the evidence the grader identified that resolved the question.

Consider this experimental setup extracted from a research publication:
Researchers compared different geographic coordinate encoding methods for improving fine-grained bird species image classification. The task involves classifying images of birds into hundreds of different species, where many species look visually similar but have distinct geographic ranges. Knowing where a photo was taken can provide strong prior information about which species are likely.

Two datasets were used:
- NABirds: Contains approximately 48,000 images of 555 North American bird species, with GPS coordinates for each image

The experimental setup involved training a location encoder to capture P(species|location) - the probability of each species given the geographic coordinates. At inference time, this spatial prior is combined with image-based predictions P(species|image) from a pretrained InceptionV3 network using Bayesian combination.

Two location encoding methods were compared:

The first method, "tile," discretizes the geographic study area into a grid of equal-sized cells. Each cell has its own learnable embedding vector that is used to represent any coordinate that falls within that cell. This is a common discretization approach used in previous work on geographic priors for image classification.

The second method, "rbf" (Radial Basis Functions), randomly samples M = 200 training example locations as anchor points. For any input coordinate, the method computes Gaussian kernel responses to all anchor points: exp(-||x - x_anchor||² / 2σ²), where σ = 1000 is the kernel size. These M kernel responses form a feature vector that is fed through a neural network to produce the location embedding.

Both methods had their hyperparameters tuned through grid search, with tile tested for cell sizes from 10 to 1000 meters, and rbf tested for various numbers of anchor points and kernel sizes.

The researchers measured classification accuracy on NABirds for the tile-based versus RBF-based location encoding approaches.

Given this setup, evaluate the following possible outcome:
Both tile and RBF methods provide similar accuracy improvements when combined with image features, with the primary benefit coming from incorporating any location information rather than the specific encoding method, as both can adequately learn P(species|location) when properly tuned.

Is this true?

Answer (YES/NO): NO